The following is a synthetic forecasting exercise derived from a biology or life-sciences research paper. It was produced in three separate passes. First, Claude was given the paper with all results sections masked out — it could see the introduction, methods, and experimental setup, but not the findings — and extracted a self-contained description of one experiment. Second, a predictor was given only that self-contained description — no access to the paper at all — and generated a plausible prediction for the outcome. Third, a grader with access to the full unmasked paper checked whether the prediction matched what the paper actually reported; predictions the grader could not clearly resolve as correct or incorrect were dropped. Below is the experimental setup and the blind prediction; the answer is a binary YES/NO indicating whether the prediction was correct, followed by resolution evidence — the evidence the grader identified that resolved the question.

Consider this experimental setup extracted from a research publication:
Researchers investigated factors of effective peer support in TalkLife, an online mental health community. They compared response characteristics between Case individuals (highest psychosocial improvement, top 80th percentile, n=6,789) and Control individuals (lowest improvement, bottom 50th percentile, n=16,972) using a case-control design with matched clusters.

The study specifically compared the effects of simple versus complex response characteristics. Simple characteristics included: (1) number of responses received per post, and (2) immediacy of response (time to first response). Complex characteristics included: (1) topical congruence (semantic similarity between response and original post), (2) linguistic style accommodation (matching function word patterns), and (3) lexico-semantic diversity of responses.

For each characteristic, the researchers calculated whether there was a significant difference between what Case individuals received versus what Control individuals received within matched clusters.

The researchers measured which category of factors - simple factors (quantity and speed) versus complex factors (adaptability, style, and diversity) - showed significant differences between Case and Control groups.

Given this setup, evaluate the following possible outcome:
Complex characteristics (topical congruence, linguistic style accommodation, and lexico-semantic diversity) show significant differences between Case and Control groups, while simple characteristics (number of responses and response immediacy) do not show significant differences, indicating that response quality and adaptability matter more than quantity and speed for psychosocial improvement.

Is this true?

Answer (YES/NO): YES